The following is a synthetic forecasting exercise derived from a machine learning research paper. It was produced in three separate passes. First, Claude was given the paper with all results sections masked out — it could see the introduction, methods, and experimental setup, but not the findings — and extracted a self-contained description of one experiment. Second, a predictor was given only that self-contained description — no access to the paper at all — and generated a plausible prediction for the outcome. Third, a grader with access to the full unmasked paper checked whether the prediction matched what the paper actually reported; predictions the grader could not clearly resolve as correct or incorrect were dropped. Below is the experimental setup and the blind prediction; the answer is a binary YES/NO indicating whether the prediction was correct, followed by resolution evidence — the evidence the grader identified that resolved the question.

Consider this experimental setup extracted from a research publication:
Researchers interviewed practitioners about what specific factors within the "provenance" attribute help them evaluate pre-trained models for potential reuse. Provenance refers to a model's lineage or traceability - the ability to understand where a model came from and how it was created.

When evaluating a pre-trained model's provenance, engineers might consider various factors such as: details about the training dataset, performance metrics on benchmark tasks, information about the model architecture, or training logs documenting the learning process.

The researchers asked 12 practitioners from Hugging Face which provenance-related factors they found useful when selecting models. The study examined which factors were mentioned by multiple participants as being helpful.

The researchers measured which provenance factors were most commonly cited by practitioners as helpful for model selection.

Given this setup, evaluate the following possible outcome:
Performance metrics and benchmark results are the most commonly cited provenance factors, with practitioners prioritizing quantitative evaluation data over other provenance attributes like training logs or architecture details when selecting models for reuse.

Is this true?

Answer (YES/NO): NO